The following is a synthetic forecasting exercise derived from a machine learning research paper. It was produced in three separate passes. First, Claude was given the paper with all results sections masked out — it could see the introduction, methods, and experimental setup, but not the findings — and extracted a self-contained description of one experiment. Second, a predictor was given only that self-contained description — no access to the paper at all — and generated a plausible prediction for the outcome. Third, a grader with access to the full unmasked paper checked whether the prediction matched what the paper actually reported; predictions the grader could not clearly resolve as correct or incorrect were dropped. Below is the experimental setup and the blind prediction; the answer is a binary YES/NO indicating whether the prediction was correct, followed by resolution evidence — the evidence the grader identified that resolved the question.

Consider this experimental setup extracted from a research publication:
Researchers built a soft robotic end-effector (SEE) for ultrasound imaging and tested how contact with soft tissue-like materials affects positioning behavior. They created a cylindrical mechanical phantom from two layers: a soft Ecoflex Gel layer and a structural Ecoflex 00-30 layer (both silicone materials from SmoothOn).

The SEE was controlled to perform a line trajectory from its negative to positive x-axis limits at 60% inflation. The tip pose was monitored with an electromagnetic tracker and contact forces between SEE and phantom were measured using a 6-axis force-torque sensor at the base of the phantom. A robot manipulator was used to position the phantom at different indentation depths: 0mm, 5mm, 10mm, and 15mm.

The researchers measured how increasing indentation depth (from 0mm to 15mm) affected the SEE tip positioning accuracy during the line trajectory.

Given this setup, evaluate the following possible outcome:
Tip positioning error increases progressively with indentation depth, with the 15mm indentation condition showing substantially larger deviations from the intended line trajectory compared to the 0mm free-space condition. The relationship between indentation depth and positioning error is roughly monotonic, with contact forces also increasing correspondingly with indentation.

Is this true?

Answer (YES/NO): NO